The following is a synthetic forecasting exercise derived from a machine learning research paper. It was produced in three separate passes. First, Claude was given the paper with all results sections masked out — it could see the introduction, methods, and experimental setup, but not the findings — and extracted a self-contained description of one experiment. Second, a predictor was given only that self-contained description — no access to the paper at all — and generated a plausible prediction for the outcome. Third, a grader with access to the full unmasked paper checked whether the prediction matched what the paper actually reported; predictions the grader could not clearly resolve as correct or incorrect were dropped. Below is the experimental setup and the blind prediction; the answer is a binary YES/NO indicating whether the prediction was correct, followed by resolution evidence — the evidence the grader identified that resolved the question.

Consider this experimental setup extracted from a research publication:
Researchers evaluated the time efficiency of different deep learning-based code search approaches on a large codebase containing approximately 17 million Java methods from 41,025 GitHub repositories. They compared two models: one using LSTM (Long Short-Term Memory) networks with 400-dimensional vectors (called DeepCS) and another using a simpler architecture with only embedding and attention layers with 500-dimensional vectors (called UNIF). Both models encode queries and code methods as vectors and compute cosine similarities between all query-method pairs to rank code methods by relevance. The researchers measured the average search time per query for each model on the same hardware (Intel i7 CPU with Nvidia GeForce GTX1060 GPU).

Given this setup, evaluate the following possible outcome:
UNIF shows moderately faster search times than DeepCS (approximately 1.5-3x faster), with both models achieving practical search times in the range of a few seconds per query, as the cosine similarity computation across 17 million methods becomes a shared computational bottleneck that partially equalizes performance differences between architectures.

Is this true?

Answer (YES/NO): NO